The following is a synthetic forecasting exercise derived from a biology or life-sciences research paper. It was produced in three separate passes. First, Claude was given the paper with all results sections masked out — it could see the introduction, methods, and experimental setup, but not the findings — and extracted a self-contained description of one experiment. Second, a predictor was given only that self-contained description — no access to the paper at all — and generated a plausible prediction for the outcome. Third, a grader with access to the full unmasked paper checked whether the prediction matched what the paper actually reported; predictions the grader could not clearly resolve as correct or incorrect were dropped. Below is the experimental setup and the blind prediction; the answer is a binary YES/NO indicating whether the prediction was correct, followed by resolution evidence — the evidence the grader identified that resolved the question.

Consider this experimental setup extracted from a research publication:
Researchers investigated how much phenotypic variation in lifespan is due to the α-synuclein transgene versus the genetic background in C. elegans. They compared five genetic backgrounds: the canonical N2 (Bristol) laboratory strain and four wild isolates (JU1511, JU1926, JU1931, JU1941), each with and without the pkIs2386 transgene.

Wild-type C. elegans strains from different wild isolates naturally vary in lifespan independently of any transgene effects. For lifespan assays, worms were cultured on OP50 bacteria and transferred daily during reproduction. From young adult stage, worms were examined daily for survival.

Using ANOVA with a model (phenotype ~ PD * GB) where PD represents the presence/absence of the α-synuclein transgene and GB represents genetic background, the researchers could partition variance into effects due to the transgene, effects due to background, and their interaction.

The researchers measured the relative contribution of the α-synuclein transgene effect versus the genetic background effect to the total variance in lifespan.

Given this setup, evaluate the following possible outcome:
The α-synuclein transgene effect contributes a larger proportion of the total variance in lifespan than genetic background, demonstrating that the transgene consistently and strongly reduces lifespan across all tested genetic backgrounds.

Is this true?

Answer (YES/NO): NO